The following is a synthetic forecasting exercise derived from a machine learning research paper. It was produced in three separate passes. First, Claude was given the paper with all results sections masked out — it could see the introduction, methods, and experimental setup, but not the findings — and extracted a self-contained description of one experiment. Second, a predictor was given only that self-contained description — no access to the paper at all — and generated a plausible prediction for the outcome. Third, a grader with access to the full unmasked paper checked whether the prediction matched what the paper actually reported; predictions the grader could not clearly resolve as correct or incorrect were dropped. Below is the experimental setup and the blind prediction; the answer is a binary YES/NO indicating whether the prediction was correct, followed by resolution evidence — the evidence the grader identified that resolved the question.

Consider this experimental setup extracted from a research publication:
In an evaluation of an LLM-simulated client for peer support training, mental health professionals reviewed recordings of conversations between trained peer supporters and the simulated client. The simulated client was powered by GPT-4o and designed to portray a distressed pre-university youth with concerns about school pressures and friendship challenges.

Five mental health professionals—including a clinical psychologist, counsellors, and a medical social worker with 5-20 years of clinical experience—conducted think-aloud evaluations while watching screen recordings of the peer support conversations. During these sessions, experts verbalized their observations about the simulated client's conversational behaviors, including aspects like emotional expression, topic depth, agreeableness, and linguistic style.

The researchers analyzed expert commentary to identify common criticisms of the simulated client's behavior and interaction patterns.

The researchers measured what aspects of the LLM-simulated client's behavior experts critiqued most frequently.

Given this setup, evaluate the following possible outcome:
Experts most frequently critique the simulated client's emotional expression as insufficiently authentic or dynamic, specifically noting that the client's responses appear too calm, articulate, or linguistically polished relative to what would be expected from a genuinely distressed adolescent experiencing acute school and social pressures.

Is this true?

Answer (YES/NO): NO